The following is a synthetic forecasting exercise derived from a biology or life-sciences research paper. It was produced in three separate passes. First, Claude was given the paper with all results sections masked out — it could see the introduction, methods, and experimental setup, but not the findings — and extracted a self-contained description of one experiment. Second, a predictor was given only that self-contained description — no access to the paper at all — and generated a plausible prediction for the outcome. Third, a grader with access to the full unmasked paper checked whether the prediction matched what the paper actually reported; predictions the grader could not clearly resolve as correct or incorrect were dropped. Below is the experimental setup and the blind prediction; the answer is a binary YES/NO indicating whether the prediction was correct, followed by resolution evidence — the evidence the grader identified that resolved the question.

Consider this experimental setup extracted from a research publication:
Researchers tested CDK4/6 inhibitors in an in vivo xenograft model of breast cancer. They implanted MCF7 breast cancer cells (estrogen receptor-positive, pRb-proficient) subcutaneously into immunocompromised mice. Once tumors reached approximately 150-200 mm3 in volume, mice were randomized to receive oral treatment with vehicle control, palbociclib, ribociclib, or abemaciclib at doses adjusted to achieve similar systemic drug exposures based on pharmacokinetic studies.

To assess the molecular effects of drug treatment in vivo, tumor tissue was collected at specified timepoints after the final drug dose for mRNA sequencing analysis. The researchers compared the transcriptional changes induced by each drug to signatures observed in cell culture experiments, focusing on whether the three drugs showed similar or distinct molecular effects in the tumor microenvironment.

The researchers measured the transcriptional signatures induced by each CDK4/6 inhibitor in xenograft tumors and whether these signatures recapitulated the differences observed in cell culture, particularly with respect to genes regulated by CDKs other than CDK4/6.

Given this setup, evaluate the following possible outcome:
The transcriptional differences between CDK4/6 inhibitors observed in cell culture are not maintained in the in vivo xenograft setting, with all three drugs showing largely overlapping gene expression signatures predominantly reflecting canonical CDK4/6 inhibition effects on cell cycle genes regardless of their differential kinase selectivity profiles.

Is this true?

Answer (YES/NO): NO